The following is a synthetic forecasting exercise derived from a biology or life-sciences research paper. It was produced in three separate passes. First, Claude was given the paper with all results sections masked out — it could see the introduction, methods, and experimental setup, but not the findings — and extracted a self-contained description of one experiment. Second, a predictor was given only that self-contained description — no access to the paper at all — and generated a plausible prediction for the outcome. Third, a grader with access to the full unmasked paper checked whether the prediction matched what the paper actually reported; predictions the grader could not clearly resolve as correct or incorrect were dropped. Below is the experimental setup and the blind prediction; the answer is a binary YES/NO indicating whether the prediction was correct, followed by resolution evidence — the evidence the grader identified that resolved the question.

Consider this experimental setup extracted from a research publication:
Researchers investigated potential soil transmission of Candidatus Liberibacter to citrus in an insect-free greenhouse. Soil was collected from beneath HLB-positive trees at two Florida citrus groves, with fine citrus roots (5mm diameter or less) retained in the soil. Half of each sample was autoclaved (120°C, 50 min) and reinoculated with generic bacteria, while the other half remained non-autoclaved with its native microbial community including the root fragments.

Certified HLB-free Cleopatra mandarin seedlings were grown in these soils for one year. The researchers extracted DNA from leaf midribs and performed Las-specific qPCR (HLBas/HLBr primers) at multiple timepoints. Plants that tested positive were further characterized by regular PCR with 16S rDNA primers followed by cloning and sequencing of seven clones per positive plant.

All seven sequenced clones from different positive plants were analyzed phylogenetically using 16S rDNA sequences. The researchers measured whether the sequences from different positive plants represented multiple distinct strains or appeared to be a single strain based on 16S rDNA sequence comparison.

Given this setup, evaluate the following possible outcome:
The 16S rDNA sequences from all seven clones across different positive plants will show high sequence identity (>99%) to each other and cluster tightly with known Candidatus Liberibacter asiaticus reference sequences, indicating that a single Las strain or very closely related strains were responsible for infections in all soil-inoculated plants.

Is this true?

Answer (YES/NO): NO